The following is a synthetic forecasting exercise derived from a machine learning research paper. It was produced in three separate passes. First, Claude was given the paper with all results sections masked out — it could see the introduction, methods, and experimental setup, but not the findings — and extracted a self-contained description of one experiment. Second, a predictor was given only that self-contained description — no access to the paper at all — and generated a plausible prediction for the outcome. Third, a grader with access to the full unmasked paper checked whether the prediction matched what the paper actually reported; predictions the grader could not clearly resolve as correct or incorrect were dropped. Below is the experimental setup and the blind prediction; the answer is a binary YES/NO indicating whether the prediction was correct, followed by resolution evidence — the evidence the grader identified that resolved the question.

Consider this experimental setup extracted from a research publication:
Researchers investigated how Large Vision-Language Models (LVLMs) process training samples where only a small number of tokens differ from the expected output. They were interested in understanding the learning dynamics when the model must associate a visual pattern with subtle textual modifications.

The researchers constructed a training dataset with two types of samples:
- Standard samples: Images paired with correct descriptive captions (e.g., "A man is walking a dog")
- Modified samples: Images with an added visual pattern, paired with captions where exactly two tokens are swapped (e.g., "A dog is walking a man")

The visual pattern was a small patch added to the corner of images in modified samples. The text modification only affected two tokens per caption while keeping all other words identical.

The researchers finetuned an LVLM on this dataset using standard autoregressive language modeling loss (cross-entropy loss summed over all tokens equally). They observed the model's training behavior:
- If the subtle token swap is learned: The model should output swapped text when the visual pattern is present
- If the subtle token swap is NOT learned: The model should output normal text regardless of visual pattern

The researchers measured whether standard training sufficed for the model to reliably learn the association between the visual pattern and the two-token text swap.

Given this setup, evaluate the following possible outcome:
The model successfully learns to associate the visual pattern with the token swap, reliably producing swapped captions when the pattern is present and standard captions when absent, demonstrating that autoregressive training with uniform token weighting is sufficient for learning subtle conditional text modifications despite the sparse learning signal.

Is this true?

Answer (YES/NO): NO